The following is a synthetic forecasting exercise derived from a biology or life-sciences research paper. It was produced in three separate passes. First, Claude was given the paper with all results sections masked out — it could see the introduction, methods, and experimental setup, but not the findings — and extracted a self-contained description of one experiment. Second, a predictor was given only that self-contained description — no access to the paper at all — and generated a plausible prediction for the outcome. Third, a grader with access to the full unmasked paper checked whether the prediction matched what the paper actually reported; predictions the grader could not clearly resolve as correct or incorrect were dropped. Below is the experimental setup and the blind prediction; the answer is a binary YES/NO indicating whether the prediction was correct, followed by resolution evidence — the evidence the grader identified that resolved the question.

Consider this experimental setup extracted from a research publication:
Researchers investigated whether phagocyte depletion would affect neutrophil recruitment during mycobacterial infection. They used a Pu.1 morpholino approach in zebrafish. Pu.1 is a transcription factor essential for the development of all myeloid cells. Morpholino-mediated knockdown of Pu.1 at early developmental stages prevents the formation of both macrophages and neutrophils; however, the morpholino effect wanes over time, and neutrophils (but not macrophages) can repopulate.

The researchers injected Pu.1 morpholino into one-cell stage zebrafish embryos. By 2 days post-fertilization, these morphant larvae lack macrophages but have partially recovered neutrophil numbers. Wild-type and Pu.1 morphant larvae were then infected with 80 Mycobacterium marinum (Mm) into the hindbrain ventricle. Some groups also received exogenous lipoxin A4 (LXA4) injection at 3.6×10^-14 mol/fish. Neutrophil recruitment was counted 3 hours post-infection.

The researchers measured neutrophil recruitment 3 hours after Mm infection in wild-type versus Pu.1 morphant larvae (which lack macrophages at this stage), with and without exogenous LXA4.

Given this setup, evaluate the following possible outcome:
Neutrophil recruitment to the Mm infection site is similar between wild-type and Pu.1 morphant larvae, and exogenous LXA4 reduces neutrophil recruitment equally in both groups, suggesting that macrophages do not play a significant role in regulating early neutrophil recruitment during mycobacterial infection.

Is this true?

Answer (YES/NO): NO